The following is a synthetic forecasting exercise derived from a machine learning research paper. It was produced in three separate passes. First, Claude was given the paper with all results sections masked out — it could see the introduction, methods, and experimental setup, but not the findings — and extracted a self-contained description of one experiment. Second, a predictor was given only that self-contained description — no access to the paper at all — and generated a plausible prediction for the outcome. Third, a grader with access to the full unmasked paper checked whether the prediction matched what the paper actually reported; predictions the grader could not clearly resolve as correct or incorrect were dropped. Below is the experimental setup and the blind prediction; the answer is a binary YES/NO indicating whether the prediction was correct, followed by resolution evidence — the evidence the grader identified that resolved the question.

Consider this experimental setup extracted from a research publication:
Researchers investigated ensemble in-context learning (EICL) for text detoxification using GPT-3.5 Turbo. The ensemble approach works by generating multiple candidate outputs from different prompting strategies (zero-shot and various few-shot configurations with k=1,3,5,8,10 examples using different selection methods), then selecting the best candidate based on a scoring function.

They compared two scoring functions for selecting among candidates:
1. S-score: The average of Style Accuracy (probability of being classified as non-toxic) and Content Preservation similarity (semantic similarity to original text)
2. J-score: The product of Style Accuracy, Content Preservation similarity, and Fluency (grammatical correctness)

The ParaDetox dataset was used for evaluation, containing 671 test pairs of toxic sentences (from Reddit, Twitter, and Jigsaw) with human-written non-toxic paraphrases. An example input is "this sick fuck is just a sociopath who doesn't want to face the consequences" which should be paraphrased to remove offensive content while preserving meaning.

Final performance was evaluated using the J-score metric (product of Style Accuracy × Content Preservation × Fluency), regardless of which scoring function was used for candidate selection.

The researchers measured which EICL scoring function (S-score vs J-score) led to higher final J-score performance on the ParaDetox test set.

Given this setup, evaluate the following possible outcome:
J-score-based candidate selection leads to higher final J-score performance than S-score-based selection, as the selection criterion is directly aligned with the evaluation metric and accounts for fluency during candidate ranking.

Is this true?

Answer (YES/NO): YES